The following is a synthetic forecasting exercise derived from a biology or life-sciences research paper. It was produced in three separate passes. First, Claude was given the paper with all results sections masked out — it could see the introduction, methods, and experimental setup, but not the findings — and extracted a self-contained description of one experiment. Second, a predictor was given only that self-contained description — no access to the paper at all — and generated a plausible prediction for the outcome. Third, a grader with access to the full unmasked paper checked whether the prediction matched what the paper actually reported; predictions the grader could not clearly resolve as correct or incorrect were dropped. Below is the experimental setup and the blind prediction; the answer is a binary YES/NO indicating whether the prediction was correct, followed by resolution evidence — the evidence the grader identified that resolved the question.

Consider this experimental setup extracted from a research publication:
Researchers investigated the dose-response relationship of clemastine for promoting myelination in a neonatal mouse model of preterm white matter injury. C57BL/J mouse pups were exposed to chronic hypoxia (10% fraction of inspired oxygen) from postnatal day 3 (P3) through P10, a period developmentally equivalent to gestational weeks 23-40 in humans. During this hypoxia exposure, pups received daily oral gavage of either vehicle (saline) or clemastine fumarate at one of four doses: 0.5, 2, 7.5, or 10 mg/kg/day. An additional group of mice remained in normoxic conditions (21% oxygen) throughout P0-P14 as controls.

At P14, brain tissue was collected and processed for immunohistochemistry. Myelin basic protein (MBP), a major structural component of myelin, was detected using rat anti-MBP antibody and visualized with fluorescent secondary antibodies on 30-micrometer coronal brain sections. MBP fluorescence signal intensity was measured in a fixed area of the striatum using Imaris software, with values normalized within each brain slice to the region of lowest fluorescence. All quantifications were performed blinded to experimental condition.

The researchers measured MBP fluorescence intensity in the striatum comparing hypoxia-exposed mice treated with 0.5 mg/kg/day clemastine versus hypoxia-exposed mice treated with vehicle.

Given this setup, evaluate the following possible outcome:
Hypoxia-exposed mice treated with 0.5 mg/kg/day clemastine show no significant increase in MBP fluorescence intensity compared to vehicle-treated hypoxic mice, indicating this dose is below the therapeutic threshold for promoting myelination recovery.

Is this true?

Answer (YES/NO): YES